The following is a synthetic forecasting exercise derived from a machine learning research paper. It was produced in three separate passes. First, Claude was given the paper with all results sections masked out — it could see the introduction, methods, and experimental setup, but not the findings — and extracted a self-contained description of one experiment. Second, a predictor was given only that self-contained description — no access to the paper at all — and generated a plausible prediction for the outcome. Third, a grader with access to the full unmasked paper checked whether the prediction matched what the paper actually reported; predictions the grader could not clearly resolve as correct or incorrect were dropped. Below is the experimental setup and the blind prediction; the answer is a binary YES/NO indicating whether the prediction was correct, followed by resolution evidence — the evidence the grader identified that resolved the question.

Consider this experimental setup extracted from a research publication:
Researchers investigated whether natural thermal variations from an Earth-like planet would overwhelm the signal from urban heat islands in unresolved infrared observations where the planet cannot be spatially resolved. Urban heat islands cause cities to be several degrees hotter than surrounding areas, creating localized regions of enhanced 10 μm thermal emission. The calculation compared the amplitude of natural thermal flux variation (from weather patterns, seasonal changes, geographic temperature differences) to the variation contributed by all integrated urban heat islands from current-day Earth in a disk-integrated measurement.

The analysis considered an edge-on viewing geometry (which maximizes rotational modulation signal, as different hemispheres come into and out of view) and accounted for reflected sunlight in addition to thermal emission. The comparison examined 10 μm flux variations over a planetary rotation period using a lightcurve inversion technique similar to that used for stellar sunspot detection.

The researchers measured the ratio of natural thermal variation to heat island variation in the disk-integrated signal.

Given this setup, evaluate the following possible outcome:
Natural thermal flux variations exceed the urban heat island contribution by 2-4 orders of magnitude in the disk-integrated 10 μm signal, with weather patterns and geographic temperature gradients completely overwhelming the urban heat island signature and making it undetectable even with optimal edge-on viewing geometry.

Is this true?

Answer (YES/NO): NO